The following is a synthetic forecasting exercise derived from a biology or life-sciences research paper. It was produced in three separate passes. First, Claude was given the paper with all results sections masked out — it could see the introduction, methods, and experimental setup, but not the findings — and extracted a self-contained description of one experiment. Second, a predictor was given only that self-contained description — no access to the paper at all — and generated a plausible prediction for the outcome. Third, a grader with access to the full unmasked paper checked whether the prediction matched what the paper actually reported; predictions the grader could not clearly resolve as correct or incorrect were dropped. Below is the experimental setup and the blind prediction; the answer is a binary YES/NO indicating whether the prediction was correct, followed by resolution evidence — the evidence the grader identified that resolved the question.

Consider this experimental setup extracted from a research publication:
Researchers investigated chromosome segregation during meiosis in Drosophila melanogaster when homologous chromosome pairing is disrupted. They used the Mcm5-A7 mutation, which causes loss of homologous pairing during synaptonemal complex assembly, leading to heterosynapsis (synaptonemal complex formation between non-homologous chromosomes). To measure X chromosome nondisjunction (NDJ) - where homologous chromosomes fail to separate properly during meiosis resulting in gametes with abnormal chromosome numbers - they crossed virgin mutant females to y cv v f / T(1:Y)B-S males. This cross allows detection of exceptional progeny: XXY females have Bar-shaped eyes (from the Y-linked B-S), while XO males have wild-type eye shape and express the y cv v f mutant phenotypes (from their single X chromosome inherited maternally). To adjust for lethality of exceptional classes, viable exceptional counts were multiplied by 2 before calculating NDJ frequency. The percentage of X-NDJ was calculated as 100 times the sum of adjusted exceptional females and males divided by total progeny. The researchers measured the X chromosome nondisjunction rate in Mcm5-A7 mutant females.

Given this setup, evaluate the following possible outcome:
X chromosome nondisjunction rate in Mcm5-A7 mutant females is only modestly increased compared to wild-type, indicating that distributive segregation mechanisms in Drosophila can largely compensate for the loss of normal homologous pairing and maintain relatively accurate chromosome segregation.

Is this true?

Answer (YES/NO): NO